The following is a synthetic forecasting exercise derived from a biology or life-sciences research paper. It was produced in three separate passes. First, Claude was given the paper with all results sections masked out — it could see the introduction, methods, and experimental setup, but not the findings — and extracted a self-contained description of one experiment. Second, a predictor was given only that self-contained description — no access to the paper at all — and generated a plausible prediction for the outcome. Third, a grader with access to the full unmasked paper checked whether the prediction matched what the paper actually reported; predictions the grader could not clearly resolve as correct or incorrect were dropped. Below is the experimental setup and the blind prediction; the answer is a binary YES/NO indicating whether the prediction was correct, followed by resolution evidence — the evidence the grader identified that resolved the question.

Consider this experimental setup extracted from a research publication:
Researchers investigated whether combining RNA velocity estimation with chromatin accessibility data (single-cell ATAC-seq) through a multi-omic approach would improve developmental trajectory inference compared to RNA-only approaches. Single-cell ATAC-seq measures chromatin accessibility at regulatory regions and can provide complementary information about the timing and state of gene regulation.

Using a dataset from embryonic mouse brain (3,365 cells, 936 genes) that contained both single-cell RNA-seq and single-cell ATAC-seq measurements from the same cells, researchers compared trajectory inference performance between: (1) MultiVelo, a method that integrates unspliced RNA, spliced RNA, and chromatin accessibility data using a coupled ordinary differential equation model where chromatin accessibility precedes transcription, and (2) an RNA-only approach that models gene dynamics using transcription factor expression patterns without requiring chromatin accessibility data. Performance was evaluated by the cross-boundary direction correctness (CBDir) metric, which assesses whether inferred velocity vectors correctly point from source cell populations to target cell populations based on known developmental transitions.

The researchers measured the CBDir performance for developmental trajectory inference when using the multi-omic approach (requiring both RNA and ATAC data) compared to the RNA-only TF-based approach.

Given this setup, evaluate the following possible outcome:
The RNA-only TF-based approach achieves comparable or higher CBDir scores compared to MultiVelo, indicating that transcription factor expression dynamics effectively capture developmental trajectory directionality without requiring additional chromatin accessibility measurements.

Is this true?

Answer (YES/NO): YES